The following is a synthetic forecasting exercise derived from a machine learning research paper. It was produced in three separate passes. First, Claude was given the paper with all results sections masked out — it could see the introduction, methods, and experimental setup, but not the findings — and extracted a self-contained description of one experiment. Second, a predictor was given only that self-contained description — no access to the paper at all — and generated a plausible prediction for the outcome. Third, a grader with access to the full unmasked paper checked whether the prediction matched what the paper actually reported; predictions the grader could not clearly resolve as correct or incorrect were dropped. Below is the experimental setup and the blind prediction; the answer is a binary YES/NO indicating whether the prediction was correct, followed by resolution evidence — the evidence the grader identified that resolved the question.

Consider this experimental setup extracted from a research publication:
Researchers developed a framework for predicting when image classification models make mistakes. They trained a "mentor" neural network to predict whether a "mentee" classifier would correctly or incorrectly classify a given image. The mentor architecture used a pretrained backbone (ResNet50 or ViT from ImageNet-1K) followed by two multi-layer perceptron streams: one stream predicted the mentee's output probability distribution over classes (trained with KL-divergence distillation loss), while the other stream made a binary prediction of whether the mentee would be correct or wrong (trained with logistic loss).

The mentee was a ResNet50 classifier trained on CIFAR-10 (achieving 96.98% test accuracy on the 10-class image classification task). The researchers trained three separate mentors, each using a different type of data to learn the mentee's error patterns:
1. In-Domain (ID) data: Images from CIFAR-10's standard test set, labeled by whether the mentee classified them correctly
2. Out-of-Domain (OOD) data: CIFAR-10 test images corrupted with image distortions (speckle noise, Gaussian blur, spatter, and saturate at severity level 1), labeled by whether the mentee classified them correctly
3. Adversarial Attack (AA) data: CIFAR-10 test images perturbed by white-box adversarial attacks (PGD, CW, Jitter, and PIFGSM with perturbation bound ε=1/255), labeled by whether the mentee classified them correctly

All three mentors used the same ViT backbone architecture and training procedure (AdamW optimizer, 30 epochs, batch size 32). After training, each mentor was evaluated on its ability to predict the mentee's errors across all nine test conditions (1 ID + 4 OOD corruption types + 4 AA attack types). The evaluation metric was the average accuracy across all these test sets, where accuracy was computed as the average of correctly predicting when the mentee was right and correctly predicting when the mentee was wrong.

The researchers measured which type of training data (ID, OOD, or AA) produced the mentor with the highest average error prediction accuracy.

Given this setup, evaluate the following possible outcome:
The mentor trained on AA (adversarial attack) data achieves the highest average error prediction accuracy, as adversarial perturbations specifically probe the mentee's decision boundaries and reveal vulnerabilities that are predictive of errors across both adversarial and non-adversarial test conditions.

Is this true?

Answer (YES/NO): YES